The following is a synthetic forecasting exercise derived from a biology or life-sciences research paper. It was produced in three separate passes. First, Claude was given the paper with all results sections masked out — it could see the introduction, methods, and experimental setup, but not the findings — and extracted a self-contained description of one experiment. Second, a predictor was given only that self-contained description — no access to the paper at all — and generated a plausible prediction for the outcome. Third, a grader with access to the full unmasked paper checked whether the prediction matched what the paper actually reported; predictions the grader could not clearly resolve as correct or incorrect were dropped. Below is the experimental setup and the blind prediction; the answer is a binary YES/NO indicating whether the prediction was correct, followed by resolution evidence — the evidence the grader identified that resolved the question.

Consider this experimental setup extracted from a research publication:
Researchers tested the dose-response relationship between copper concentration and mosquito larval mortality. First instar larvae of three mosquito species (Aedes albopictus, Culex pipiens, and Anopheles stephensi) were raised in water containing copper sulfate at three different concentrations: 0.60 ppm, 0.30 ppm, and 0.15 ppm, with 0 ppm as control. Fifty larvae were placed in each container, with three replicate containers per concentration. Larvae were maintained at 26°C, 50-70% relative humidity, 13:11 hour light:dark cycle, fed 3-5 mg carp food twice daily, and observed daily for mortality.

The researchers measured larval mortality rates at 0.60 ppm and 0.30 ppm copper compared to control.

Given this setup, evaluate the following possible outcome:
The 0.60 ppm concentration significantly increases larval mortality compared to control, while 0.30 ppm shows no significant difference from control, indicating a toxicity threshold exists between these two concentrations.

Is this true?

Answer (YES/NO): NO